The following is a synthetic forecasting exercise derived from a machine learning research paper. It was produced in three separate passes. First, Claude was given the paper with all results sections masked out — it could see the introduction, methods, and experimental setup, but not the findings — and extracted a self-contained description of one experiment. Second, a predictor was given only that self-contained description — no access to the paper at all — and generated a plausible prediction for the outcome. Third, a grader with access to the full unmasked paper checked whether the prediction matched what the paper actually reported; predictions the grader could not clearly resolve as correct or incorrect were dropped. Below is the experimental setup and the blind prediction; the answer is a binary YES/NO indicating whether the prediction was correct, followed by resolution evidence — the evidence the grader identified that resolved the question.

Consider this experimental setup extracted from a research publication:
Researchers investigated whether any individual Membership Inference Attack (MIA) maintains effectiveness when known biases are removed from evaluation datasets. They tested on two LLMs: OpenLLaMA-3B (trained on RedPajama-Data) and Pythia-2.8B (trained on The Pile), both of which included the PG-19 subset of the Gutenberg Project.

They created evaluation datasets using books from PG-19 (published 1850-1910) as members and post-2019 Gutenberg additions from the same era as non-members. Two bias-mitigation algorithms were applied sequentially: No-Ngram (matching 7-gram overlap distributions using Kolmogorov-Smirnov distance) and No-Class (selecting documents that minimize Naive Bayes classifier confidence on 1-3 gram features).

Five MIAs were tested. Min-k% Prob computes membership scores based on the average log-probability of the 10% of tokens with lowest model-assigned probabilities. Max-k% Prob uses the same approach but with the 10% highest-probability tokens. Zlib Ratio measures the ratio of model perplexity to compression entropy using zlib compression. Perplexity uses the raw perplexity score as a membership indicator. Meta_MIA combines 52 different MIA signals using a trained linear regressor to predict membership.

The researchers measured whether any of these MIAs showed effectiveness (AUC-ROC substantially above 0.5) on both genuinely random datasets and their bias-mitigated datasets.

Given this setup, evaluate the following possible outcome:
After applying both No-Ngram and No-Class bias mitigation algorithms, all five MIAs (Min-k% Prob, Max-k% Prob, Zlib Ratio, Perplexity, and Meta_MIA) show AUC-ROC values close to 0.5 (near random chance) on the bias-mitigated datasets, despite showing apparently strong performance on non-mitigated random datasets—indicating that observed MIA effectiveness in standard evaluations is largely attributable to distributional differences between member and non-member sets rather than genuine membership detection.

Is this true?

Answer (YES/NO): NO